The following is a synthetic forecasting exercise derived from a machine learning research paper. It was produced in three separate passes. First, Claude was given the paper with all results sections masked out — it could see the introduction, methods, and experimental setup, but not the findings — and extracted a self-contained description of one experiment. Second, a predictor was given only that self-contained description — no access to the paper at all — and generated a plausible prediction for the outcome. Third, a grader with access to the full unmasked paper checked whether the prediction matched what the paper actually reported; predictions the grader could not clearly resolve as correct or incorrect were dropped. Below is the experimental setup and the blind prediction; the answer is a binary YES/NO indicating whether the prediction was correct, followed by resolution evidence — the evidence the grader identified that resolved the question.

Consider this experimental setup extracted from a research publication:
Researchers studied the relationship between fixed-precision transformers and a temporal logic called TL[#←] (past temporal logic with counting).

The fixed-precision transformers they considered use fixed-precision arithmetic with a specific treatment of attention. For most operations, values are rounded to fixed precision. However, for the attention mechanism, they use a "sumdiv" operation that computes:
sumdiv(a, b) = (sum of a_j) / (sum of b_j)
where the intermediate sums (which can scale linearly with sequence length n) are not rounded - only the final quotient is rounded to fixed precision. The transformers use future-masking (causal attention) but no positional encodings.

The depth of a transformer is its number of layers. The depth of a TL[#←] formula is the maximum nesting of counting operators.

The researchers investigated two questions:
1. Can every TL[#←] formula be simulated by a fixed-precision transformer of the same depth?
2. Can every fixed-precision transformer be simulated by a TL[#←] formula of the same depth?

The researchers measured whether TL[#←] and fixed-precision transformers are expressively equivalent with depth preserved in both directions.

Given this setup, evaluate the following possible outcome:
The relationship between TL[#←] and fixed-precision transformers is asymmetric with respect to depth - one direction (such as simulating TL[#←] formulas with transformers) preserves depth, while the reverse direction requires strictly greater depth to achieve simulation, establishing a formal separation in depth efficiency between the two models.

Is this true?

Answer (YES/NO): NO